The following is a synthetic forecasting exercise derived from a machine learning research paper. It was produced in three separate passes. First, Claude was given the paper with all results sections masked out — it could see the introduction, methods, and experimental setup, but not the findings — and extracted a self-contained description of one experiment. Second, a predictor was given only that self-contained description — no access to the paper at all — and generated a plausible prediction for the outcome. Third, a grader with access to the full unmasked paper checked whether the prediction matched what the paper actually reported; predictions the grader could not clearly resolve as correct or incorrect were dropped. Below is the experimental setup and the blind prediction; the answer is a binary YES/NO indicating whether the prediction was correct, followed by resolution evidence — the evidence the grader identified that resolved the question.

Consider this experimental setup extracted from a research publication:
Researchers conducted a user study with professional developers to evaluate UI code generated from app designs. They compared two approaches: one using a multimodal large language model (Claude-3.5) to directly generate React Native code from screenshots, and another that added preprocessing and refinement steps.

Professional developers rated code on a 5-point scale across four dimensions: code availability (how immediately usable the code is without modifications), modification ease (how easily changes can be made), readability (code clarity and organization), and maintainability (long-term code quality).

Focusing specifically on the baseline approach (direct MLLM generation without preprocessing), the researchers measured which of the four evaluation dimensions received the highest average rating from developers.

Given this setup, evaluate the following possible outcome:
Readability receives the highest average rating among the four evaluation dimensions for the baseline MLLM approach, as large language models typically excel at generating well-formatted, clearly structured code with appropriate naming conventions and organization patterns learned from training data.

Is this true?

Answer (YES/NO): NO